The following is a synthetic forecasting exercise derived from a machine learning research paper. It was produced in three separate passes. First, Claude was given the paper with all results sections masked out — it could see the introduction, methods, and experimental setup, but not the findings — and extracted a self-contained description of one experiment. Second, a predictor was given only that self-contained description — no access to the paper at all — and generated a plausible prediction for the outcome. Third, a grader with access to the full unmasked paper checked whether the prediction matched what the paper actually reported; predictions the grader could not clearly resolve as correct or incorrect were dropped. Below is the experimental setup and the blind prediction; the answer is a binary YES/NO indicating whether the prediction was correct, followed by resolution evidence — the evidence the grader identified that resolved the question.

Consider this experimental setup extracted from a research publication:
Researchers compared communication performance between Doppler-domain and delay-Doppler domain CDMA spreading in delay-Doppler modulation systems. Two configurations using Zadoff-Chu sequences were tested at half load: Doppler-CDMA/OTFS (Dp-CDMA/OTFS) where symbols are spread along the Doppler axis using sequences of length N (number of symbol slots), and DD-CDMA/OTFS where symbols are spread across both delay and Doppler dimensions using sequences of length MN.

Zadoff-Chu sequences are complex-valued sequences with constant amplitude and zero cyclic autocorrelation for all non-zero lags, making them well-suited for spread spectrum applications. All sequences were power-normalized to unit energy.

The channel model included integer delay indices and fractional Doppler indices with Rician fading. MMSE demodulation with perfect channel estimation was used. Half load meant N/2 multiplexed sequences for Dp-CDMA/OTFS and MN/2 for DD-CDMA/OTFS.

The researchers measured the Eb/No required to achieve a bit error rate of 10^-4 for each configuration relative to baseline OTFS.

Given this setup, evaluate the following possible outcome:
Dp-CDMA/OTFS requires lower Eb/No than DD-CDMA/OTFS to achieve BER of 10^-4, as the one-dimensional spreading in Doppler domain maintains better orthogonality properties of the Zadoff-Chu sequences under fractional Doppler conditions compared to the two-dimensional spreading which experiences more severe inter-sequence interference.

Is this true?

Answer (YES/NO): NO